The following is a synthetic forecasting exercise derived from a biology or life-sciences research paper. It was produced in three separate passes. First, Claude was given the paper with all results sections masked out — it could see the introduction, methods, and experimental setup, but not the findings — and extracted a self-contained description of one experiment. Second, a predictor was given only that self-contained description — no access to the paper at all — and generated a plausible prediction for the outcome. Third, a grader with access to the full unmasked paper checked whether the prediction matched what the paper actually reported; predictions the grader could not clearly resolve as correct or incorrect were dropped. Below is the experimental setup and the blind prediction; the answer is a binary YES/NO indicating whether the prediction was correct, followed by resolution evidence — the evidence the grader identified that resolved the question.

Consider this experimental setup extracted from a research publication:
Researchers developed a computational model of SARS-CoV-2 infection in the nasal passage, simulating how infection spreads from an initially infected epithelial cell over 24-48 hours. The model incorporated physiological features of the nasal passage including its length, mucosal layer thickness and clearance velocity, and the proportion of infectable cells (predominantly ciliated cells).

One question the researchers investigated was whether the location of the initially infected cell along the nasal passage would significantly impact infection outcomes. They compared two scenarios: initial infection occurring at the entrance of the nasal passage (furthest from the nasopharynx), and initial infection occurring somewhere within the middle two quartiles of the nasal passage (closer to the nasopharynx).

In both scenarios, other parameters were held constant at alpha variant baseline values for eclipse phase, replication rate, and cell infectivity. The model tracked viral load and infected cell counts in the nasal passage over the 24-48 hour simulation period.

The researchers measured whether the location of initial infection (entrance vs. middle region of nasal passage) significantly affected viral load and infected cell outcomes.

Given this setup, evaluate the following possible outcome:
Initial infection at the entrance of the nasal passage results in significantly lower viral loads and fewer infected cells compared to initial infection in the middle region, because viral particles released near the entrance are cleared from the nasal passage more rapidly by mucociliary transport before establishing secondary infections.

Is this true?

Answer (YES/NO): NO